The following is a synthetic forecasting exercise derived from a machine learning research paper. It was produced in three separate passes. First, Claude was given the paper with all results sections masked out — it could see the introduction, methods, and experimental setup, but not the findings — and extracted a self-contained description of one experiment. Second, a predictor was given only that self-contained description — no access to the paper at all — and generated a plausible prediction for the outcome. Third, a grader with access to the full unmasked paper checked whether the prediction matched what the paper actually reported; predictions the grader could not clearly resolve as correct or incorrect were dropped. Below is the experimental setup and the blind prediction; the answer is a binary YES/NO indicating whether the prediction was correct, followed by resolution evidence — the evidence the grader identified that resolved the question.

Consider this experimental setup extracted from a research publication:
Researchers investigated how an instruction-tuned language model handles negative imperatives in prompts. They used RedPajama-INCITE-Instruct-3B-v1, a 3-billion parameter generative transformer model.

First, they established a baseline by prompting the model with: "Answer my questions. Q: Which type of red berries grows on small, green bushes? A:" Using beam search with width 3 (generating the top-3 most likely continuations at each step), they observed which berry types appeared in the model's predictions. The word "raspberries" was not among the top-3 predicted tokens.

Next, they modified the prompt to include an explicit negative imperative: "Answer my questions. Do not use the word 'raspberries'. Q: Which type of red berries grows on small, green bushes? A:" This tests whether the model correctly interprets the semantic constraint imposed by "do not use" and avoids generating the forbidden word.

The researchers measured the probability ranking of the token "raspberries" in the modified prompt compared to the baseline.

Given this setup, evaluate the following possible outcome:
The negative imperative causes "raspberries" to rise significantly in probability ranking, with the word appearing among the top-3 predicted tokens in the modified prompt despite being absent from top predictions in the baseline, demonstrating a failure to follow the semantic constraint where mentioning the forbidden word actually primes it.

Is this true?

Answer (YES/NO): YES